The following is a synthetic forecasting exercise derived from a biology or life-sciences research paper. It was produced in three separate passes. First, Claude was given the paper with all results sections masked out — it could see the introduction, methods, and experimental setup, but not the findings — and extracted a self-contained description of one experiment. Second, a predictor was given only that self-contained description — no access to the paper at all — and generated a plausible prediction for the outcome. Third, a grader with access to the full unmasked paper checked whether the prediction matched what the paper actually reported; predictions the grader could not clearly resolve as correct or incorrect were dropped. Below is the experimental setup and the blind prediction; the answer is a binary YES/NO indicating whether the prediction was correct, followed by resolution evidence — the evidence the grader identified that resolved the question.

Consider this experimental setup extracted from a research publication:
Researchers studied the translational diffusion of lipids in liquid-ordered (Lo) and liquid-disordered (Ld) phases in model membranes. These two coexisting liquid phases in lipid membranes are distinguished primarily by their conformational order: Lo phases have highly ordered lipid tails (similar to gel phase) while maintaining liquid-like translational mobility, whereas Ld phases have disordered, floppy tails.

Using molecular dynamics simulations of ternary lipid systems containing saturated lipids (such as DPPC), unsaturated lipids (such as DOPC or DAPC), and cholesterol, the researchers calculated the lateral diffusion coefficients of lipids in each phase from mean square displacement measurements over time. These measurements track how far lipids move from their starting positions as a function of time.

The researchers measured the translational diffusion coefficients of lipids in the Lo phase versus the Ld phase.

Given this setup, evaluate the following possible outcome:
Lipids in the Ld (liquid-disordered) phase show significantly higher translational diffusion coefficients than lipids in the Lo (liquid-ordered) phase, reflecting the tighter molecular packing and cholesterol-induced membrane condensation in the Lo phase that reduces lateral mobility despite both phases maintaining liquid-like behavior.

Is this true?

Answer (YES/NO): NO